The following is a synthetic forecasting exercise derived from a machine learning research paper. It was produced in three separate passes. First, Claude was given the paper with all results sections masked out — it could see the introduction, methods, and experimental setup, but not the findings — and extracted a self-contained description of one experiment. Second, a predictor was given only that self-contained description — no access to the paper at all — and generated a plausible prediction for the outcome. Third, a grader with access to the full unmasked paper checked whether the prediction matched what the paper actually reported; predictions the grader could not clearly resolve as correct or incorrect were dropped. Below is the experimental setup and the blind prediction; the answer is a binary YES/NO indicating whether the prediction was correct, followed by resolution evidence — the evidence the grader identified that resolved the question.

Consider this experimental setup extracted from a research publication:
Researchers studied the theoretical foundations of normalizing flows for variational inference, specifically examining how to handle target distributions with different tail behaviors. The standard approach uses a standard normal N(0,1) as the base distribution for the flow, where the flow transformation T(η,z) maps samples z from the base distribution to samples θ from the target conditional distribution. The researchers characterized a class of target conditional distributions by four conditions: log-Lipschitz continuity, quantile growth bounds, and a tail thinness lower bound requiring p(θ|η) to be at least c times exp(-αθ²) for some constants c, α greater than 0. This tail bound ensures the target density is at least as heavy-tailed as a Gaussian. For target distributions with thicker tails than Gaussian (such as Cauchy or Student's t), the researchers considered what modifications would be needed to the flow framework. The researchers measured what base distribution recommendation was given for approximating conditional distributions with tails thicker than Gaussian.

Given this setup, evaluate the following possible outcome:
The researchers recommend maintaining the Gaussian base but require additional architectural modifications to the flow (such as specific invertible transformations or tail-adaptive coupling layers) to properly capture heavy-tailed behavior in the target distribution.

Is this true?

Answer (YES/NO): NO